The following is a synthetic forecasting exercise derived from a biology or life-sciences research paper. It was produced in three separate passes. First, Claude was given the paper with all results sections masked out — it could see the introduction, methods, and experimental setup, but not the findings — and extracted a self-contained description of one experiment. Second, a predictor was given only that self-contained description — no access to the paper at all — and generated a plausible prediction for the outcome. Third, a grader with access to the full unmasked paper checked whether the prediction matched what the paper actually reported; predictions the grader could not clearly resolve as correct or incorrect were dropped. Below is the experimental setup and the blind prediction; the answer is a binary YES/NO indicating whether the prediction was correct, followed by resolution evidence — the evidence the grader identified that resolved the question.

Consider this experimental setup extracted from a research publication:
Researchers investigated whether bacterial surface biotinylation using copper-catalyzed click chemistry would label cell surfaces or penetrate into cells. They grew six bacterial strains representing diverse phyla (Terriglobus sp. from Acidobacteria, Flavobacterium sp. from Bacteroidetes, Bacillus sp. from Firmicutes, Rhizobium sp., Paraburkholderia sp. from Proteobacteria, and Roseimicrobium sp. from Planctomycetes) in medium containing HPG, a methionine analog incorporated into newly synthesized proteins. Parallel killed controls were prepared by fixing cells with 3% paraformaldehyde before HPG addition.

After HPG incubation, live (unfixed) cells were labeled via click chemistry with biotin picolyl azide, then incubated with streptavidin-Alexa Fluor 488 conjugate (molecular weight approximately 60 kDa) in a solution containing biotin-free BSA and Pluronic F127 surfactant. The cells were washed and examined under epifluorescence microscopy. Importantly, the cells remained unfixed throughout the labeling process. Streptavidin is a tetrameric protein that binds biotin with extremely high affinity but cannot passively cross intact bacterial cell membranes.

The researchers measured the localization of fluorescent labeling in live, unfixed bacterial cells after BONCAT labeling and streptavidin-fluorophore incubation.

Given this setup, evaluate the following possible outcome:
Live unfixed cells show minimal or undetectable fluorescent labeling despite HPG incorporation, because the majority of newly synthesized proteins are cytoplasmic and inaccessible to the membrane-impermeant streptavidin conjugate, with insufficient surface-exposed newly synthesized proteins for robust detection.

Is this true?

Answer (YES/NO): NO